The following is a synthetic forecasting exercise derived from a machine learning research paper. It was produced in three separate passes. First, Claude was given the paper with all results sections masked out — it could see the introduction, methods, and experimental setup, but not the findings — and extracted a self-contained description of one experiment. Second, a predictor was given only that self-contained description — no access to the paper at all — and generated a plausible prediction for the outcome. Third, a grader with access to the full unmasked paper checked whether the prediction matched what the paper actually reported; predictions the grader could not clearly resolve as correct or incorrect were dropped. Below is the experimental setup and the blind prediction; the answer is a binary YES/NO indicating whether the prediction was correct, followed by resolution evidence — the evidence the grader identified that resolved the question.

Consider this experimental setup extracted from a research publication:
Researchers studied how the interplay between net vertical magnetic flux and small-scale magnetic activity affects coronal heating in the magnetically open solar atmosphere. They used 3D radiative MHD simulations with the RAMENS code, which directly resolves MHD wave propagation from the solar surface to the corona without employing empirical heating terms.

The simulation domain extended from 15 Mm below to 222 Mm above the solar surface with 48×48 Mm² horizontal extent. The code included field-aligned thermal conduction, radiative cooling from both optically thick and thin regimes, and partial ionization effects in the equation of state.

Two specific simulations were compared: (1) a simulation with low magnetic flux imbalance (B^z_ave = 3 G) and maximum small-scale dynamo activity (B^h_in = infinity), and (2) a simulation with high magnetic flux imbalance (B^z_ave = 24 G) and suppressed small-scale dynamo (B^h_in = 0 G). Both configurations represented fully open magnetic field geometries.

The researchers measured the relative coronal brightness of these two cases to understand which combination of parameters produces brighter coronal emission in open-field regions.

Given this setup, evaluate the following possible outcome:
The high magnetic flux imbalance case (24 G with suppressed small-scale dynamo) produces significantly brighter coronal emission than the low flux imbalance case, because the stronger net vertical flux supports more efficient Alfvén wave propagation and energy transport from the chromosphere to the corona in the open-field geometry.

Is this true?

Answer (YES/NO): NO